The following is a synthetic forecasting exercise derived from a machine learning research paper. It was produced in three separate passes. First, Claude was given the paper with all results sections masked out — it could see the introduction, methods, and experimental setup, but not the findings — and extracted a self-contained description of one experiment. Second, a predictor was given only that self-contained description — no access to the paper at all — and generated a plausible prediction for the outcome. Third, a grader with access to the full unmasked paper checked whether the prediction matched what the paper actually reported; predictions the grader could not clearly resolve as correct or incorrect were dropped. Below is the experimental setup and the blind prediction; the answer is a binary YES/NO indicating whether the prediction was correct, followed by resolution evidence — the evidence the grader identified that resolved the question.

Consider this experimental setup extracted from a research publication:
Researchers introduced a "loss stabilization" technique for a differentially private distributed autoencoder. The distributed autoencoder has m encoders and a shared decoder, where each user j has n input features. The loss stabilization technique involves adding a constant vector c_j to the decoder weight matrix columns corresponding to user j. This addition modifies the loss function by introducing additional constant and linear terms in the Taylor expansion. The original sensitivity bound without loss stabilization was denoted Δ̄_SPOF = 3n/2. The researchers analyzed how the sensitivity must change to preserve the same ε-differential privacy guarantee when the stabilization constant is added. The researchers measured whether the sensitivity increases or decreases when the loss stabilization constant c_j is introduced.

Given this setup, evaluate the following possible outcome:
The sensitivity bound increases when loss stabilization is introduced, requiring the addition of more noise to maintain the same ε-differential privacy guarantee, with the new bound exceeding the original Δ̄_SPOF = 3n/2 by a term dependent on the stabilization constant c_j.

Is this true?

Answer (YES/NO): YES